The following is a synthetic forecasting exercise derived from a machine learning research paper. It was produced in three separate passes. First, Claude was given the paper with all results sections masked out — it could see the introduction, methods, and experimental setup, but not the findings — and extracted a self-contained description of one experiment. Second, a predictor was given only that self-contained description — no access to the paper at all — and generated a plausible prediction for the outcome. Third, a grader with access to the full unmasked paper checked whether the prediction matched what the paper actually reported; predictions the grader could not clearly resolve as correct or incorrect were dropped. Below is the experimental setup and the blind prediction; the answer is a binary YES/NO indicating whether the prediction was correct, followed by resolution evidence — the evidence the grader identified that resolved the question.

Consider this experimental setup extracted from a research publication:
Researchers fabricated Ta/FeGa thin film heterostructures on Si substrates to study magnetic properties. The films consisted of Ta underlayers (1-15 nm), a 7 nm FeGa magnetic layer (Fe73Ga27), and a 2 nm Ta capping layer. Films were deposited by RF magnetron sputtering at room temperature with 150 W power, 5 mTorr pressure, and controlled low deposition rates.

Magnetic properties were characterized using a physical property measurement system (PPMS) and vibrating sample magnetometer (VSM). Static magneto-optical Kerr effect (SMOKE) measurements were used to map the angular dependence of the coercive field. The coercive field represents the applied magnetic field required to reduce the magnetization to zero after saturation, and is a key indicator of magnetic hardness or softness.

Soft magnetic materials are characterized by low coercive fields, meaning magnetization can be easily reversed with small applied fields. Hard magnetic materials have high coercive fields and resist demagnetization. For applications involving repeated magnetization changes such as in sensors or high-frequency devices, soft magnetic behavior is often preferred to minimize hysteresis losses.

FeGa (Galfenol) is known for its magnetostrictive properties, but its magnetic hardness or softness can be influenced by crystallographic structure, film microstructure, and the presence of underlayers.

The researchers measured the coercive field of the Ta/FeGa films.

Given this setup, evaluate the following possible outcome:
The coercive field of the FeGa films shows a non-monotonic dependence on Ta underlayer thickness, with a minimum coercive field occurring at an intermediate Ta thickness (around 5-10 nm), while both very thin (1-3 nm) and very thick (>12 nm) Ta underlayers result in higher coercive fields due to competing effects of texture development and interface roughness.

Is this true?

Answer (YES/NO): NO